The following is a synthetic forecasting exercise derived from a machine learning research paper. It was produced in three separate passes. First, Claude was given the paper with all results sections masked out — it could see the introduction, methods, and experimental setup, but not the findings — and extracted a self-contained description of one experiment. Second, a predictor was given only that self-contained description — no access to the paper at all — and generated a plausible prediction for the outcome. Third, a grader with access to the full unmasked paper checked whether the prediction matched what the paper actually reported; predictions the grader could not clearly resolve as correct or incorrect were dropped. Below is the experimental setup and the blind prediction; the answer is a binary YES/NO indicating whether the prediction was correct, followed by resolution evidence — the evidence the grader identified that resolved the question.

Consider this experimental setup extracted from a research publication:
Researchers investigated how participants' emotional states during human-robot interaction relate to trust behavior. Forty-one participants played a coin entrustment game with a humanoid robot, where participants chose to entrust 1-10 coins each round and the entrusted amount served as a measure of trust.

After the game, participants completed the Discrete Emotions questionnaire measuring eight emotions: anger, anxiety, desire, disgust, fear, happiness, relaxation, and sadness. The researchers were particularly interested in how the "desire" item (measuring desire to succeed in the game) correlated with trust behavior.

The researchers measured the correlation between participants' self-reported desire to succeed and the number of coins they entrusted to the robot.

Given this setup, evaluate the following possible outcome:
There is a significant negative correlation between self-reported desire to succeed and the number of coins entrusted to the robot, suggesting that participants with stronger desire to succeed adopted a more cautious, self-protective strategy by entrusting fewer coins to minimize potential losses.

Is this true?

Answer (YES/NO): YES